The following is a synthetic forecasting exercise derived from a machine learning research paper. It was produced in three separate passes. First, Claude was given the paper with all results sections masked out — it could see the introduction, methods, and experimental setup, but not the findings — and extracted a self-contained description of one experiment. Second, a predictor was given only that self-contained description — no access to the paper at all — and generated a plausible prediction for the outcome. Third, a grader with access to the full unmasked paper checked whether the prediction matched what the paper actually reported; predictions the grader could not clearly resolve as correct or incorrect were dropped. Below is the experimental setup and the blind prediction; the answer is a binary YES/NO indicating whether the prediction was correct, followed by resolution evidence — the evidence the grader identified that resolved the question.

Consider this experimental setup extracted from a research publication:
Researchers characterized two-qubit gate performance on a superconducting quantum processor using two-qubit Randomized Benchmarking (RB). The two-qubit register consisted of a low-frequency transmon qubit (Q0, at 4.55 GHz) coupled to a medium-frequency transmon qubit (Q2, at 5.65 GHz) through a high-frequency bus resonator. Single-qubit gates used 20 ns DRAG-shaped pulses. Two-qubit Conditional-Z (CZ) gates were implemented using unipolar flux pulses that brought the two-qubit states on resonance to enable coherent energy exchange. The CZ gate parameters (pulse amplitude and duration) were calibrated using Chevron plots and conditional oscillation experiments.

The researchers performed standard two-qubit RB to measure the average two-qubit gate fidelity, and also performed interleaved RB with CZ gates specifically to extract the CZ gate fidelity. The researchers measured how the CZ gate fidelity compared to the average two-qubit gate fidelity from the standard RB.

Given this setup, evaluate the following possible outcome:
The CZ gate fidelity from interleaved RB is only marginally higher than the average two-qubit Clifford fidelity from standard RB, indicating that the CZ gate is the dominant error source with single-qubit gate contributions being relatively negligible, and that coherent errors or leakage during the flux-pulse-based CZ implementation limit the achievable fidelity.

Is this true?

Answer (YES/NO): NO